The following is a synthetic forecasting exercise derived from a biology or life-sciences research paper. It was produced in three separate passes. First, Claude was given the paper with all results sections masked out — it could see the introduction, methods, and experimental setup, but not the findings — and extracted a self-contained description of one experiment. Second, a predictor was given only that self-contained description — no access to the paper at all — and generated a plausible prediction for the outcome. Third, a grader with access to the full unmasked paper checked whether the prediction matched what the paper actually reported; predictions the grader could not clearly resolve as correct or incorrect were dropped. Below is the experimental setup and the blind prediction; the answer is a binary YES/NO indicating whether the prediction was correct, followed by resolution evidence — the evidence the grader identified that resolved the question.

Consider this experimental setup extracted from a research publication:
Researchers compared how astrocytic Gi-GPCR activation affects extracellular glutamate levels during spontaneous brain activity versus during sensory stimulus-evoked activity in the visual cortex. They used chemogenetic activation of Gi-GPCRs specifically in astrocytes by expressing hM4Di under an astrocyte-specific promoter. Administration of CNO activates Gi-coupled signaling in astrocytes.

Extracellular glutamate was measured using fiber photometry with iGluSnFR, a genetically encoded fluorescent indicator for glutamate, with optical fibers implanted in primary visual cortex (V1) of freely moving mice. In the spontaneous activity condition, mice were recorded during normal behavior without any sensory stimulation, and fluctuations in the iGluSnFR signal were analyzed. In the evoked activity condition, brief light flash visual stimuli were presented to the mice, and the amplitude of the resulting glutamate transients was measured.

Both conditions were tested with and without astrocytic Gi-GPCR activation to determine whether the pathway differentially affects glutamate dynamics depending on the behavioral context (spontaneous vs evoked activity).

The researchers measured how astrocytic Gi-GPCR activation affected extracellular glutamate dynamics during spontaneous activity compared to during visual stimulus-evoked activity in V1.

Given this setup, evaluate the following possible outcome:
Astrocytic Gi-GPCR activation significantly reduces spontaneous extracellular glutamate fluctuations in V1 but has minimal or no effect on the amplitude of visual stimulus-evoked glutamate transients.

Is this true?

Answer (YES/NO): NO